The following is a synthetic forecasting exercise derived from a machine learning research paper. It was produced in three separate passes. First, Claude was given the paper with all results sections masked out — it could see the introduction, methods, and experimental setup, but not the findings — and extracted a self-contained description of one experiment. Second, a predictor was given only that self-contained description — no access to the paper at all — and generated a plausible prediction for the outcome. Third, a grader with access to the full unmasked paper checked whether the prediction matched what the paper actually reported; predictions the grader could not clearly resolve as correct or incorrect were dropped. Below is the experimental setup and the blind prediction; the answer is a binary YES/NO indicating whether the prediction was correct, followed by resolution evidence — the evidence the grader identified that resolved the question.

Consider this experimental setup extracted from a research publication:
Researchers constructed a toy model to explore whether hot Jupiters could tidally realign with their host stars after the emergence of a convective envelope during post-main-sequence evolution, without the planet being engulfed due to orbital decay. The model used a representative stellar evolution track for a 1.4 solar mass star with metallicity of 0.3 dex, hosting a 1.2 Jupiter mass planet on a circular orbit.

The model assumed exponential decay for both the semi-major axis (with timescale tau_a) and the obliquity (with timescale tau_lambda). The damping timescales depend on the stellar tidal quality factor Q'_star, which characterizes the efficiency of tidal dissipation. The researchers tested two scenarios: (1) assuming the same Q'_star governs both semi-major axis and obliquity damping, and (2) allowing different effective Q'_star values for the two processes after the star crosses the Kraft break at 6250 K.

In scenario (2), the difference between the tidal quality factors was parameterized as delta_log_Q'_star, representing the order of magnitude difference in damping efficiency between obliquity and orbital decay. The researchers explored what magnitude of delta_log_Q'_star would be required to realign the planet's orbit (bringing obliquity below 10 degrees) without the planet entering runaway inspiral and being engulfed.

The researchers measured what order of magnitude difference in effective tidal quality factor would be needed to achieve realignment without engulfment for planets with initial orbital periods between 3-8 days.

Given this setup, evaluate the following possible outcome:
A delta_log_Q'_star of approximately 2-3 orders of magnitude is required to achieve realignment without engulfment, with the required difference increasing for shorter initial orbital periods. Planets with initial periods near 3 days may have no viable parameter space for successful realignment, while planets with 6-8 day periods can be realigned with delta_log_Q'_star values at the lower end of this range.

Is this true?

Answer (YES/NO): NO